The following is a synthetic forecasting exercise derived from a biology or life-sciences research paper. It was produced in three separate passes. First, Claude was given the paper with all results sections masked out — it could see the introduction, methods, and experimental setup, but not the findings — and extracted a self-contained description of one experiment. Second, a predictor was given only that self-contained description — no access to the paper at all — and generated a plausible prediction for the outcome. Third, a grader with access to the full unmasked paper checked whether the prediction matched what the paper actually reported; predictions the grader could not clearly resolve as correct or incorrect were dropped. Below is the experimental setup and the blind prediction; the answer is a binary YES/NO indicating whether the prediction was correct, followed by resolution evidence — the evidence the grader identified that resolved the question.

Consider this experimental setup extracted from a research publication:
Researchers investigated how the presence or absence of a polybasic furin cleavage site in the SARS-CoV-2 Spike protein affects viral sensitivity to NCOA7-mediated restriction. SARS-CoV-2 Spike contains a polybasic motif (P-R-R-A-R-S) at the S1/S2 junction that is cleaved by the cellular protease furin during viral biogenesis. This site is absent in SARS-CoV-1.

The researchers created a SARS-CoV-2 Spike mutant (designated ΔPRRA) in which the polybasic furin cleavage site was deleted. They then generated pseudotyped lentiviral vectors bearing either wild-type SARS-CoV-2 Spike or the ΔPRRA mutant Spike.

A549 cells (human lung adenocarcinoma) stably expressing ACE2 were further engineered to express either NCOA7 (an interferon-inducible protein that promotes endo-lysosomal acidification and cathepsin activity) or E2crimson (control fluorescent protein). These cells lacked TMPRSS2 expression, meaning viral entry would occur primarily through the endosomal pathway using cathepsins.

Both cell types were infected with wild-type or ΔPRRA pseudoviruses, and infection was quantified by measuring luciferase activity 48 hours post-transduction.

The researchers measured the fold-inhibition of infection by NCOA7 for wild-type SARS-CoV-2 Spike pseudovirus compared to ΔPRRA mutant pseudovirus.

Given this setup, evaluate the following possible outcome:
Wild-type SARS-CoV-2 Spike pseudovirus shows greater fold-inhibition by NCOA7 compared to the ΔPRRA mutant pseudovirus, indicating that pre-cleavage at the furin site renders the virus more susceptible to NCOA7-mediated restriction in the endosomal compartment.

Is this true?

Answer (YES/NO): YES